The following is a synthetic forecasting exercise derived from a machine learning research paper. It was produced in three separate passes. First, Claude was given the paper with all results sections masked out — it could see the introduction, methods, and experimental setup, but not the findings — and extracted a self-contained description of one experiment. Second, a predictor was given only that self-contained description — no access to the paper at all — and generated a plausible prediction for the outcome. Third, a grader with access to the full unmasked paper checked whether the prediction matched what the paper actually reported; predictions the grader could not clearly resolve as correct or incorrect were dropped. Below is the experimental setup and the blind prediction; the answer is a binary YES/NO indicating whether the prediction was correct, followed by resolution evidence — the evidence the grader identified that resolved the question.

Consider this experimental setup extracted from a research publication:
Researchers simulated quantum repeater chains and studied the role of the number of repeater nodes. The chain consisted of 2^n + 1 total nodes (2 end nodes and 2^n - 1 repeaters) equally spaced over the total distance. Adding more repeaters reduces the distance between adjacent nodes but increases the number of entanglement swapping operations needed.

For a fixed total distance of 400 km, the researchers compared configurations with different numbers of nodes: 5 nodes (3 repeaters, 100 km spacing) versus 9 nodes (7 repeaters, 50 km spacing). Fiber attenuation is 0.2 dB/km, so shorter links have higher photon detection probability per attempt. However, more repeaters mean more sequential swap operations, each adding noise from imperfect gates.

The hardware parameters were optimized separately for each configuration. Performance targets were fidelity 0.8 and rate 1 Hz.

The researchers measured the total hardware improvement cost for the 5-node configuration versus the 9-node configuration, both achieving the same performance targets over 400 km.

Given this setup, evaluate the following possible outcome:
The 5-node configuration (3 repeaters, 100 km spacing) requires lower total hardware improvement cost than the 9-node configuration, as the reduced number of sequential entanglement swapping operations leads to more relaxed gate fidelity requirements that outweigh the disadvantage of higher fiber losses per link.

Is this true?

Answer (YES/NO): YES